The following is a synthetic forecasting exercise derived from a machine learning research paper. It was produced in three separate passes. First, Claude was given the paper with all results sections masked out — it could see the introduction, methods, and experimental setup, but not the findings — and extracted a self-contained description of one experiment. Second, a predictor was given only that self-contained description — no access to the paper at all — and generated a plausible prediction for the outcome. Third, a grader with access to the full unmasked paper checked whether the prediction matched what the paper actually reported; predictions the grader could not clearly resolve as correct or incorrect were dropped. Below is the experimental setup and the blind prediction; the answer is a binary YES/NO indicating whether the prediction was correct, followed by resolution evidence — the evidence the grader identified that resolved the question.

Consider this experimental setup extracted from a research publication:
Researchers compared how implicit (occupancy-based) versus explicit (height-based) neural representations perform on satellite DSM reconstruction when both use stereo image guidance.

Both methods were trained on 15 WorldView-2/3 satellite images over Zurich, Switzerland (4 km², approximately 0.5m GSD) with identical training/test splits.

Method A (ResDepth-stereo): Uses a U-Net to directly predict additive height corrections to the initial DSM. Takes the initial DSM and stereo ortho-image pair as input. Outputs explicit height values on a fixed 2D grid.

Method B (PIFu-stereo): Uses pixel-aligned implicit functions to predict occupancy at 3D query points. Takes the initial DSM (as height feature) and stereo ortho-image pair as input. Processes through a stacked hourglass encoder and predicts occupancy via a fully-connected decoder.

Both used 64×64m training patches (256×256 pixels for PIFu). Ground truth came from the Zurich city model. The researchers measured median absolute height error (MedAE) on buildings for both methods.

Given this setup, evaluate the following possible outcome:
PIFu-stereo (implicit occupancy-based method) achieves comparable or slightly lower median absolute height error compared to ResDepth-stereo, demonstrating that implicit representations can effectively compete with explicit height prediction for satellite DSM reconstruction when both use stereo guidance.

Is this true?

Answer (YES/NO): YES